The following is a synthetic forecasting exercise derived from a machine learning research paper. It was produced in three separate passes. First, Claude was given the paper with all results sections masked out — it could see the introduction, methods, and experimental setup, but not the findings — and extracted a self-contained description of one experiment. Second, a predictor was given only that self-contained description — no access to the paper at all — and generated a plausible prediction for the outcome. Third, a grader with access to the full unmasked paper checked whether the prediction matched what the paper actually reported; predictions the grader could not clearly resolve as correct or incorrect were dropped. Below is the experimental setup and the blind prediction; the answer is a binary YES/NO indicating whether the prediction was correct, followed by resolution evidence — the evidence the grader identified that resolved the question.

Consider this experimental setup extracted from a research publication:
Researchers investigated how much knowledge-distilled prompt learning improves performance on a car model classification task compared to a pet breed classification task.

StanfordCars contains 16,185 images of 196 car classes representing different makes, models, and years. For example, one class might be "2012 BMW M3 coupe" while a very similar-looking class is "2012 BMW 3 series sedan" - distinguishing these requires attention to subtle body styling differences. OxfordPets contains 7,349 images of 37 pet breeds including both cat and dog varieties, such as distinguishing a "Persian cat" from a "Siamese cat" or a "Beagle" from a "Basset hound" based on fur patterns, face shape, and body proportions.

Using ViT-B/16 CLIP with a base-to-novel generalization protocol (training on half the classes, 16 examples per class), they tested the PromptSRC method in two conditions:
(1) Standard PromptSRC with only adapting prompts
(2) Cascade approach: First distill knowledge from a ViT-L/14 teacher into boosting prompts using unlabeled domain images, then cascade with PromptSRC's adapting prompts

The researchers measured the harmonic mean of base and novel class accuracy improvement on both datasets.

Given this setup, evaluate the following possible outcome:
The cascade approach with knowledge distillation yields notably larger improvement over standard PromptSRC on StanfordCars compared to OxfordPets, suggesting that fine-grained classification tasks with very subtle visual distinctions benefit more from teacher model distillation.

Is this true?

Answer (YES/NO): YES